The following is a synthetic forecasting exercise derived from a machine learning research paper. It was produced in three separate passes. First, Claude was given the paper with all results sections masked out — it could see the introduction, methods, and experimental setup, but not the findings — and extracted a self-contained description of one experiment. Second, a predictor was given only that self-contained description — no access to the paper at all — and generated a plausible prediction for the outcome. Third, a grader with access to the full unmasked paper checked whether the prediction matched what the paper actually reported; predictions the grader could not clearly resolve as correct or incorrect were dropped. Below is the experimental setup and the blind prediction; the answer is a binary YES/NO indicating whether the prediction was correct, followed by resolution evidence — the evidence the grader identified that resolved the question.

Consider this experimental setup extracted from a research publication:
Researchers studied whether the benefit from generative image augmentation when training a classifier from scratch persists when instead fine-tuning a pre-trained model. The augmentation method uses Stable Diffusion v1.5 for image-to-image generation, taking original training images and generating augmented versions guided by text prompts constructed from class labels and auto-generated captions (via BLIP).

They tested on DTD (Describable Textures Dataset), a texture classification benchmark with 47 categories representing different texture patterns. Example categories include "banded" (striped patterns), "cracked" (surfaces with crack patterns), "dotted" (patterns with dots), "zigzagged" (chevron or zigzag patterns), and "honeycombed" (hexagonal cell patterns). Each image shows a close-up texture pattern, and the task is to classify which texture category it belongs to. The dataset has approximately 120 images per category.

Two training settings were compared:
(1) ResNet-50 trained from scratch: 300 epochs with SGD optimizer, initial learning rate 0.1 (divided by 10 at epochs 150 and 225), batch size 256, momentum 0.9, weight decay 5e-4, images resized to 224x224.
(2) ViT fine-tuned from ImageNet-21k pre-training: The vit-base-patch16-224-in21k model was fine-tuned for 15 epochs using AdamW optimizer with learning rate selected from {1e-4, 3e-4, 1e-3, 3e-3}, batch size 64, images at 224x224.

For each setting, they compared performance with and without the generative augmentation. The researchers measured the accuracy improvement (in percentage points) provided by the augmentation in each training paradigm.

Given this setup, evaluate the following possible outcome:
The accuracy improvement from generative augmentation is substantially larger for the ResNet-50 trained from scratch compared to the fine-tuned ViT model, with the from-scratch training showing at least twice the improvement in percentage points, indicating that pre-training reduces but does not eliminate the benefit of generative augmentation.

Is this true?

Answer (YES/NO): YES